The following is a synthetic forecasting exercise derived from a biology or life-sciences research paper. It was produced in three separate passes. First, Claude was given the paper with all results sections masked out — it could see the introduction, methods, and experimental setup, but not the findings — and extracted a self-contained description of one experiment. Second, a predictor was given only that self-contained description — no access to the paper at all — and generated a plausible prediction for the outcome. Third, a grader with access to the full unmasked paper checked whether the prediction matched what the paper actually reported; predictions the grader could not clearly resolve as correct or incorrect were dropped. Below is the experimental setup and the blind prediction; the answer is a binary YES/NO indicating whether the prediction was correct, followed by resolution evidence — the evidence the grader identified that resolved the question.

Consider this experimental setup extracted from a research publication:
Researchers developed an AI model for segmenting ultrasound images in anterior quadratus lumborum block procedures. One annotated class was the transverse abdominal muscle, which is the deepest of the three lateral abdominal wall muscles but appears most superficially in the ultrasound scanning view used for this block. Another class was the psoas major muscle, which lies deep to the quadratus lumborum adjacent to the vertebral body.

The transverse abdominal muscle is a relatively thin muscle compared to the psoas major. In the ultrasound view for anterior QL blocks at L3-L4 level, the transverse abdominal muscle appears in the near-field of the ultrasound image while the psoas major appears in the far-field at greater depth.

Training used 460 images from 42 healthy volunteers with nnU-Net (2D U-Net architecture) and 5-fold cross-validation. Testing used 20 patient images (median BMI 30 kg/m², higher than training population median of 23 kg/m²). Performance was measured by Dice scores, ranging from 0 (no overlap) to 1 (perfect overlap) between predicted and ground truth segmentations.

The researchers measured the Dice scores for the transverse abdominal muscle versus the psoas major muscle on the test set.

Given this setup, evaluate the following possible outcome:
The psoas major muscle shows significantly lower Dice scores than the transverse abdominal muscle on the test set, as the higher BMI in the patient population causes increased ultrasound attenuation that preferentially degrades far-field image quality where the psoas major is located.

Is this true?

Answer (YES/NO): NO